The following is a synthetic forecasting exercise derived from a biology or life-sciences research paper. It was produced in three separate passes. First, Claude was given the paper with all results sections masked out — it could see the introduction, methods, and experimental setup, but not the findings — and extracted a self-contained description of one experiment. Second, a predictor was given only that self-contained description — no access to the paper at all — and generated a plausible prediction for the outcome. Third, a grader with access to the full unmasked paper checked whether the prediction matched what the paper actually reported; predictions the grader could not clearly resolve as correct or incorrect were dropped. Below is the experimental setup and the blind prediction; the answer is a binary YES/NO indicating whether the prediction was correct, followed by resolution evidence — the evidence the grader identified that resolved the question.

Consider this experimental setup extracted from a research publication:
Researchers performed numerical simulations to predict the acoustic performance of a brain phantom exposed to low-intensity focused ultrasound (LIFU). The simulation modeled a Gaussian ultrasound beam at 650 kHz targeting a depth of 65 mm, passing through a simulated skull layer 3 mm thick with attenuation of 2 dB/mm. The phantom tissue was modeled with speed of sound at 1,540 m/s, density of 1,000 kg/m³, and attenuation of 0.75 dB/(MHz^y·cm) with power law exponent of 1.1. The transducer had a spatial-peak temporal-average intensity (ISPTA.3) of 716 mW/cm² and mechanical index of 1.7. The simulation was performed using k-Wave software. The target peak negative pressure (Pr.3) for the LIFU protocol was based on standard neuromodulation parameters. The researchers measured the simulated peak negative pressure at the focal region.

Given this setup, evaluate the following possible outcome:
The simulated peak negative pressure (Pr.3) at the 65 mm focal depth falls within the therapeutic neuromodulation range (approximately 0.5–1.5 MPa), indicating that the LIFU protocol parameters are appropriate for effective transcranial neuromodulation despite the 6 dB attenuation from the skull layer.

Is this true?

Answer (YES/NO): YES